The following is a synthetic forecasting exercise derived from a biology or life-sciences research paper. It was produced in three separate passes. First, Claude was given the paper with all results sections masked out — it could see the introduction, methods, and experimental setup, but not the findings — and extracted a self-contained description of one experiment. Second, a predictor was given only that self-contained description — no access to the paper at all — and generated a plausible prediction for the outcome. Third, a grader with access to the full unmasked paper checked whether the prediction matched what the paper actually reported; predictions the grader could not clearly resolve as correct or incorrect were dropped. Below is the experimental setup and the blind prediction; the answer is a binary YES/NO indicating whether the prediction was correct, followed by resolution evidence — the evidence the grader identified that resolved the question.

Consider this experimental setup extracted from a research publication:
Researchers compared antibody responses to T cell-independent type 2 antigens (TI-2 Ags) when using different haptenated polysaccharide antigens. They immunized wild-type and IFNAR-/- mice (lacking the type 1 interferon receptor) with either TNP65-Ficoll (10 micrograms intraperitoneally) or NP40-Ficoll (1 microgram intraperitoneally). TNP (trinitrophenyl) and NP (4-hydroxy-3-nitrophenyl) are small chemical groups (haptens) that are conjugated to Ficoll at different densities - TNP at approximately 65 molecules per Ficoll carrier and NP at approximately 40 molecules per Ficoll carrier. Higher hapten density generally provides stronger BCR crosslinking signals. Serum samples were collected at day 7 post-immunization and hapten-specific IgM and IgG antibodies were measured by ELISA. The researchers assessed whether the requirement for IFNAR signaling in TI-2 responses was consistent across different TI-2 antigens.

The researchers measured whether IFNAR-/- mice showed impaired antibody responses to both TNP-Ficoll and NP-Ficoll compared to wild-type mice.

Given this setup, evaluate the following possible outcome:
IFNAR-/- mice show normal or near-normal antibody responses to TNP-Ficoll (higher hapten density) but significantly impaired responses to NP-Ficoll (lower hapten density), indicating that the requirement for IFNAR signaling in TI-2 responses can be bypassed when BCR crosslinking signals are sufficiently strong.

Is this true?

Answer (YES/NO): NO